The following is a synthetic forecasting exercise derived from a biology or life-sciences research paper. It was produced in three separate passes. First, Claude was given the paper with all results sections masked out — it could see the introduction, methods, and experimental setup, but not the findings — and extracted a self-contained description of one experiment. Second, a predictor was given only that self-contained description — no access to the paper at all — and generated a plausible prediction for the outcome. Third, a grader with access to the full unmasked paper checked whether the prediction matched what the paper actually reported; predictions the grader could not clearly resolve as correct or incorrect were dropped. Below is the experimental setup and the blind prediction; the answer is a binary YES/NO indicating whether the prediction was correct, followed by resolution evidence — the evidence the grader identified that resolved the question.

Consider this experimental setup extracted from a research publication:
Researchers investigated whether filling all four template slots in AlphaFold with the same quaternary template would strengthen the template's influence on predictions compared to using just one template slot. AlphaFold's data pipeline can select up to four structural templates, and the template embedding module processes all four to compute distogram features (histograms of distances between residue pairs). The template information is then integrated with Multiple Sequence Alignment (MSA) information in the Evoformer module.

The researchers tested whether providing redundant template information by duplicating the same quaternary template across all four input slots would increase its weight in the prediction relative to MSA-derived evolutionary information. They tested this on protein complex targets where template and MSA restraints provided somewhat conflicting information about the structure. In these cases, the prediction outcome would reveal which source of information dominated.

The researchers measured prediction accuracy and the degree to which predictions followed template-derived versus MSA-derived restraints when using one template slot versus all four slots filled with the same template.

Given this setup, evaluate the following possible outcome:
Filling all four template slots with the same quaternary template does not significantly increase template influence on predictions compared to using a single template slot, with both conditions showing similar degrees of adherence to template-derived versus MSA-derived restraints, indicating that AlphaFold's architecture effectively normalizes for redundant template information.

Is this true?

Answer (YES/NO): NO